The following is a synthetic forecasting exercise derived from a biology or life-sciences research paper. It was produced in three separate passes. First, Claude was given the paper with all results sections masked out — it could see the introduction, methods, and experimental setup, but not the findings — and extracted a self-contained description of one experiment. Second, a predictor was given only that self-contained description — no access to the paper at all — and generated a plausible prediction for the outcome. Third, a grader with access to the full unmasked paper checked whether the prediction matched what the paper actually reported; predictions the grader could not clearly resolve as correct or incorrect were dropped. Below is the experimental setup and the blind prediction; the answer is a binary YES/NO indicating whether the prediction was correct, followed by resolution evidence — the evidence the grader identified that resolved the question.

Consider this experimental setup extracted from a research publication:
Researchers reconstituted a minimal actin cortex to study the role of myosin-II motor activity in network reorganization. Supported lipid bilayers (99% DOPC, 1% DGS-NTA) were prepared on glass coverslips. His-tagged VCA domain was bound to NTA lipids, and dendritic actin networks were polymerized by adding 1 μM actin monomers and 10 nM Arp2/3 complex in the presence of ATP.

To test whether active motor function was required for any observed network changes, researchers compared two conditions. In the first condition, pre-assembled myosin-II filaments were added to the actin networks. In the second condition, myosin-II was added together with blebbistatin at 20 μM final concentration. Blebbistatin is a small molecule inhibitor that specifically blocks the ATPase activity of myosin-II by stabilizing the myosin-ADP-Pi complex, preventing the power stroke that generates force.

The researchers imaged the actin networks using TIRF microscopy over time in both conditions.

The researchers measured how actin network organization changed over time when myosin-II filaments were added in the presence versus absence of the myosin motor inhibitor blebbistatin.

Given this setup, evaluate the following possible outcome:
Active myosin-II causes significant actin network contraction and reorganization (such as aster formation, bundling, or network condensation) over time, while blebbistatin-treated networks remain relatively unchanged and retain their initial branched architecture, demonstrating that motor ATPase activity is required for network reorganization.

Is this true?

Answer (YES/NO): NO